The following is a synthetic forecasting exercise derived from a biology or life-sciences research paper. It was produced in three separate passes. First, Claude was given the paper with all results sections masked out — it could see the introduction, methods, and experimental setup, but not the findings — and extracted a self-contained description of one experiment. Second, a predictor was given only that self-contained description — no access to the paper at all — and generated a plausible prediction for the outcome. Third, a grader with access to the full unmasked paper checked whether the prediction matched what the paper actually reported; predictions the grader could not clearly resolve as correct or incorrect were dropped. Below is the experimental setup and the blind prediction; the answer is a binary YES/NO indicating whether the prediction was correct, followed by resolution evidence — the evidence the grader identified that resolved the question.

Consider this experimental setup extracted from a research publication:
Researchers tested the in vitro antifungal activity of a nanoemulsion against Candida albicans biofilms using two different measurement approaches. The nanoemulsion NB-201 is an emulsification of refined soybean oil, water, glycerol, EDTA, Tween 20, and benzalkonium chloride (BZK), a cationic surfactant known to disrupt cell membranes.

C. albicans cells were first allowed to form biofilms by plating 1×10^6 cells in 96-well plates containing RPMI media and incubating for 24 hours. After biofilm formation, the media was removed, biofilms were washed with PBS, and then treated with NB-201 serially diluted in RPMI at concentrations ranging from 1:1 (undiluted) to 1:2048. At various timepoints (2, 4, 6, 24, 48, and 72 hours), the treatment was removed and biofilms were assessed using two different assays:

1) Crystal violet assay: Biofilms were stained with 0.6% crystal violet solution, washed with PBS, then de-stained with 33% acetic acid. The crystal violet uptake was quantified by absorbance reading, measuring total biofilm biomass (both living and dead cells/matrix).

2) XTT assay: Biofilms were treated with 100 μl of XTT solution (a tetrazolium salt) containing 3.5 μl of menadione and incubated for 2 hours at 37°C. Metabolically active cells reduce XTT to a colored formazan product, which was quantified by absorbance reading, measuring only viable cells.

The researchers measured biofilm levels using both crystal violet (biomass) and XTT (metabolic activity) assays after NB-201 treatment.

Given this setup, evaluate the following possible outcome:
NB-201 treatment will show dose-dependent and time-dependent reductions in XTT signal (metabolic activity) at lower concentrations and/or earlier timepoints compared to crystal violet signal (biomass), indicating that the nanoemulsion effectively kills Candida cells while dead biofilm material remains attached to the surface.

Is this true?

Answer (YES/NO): NO